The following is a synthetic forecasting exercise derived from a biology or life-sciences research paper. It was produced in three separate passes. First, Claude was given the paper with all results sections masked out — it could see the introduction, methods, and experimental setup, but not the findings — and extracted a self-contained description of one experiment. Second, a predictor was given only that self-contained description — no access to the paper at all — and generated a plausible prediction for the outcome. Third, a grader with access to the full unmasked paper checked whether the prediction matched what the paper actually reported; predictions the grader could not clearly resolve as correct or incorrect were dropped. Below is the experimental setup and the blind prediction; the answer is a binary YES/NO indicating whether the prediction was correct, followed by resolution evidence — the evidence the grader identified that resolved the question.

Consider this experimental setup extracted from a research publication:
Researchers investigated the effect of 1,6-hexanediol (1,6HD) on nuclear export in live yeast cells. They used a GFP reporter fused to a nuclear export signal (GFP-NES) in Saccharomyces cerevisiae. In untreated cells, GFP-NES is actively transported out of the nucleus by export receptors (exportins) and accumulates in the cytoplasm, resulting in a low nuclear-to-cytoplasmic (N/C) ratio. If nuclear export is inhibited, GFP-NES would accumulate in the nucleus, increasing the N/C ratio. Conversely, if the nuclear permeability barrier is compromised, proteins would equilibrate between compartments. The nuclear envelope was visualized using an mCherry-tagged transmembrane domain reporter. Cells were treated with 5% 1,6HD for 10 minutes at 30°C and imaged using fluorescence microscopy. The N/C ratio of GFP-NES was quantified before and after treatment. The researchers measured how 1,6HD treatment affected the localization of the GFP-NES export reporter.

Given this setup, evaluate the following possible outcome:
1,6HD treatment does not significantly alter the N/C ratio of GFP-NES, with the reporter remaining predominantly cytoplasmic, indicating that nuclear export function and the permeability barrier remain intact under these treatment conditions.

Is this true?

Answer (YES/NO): NO